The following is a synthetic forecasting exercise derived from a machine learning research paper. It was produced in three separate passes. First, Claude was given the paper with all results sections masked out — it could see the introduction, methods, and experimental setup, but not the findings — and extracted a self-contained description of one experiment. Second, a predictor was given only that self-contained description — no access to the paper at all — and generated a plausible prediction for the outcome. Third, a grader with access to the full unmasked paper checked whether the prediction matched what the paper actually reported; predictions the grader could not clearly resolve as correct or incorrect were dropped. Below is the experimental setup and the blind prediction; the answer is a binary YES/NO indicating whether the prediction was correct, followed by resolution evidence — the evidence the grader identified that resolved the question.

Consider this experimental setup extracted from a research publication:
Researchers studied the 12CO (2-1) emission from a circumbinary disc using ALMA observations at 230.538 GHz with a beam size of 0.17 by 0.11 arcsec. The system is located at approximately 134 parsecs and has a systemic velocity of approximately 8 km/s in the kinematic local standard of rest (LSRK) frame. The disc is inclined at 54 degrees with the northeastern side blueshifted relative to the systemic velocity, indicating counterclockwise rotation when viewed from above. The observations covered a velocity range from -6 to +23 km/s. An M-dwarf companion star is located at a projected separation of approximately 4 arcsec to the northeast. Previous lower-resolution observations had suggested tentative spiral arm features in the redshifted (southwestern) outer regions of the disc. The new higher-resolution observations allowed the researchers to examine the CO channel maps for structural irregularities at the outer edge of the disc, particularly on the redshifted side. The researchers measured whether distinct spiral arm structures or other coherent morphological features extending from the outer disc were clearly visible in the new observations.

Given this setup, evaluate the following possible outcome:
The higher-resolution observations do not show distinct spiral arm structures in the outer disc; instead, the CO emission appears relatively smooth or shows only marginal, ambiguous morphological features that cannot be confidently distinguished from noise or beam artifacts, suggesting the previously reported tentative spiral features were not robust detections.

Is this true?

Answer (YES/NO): NO